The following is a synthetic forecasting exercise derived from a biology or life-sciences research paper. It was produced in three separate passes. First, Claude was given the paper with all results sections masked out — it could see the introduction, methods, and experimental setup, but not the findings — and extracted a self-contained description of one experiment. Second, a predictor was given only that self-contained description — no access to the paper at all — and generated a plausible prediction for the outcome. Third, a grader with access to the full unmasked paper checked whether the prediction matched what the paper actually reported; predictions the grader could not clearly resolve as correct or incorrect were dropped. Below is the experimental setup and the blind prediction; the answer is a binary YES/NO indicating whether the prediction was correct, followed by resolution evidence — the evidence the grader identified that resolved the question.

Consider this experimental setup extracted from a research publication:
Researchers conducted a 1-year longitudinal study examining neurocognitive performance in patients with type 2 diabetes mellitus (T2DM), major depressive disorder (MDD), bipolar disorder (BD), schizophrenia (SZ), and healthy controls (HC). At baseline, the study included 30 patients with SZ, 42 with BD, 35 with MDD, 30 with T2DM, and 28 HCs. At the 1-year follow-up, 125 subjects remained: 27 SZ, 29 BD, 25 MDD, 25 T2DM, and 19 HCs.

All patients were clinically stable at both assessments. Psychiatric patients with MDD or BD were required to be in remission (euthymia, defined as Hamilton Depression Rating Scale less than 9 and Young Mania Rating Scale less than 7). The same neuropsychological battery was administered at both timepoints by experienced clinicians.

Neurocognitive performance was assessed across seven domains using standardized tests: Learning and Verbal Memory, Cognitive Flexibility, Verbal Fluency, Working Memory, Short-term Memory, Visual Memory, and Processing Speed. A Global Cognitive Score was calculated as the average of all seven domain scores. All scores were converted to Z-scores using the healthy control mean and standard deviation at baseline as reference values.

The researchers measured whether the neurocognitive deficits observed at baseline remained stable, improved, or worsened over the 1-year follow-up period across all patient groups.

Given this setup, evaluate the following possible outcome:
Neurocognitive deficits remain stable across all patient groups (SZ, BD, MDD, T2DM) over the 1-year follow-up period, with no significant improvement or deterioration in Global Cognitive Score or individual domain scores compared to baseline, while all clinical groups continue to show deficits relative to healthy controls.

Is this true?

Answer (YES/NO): YES